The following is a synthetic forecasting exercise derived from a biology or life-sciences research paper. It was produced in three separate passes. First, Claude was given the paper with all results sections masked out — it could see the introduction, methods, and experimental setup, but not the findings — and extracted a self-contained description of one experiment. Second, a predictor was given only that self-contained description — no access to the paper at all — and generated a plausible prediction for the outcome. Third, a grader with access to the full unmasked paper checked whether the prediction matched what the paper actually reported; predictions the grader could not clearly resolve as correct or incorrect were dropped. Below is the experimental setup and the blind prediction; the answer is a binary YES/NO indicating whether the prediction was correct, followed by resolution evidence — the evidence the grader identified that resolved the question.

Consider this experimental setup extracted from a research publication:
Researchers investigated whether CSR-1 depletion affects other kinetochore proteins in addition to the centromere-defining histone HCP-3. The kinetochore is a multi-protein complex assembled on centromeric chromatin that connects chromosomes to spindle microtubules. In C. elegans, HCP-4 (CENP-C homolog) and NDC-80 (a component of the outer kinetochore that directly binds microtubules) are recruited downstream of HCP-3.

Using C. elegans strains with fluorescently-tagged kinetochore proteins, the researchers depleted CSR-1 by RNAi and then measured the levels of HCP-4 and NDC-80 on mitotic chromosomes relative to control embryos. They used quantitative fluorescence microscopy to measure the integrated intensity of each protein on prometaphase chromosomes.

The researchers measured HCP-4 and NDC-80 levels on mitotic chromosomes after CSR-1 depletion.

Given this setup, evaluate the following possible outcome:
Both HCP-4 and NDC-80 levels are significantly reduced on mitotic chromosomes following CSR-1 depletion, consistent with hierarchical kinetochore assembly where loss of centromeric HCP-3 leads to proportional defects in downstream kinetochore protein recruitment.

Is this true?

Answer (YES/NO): NO